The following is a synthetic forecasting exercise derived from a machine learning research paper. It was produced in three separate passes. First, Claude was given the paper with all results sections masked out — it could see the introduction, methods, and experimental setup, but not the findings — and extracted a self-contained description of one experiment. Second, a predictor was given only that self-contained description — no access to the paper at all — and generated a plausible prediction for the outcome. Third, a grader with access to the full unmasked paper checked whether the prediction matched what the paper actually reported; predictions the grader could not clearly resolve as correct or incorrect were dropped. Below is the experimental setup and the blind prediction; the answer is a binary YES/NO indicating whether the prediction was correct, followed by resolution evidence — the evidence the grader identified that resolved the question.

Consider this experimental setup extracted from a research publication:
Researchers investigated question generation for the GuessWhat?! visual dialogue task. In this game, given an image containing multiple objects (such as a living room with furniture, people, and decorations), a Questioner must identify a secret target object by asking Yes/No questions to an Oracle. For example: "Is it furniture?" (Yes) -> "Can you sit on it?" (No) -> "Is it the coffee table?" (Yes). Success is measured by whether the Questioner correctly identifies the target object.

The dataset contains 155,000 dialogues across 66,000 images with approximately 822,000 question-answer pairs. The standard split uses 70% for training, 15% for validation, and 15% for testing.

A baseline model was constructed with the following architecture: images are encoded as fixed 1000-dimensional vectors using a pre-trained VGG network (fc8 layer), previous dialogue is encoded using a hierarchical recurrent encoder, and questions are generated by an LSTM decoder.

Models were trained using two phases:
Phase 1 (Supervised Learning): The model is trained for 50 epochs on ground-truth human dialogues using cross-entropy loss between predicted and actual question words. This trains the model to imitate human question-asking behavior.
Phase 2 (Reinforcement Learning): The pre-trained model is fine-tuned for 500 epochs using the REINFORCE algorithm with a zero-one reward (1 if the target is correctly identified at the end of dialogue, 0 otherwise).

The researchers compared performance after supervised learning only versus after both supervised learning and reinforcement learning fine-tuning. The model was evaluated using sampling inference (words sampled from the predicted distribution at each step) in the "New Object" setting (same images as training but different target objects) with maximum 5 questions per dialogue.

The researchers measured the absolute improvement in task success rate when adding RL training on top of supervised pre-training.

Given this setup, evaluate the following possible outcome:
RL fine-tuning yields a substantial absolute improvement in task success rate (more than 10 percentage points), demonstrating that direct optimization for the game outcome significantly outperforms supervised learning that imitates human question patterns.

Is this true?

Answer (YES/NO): YES